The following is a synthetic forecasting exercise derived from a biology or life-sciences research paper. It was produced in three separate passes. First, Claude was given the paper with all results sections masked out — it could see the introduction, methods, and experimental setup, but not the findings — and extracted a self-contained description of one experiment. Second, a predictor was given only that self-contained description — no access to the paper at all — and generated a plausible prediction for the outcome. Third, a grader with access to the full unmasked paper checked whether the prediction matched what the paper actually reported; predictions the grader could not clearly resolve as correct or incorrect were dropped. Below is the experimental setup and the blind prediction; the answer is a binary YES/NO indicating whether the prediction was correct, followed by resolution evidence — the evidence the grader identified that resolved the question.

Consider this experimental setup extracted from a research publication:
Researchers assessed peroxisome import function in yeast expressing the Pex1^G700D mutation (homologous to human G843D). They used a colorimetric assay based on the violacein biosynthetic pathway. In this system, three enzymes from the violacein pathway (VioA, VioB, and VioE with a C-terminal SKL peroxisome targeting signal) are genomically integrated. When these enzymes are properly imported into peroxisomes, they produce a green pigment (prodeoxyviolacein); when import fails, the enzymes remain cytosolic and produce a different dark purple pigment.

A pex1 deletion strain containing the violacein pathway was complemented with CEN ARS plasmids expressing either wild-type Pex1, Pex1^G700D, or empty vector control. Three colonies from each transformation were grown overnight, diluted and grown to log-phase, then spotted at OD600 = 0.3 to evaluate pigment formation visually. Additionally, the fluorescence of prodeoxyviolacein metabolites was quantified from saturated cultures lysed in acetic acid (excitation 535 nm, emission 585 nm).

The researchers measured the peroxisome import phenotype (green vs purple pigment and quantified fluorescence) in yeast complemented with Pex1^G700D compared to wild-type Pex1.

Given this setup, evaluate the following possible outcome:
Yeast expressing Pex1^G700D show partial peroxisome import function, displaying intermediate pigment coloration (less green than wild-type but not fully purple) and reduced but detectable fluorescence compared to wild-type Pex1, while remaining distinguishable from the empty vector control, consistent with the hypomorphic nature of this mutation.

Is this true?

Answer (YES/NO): NO